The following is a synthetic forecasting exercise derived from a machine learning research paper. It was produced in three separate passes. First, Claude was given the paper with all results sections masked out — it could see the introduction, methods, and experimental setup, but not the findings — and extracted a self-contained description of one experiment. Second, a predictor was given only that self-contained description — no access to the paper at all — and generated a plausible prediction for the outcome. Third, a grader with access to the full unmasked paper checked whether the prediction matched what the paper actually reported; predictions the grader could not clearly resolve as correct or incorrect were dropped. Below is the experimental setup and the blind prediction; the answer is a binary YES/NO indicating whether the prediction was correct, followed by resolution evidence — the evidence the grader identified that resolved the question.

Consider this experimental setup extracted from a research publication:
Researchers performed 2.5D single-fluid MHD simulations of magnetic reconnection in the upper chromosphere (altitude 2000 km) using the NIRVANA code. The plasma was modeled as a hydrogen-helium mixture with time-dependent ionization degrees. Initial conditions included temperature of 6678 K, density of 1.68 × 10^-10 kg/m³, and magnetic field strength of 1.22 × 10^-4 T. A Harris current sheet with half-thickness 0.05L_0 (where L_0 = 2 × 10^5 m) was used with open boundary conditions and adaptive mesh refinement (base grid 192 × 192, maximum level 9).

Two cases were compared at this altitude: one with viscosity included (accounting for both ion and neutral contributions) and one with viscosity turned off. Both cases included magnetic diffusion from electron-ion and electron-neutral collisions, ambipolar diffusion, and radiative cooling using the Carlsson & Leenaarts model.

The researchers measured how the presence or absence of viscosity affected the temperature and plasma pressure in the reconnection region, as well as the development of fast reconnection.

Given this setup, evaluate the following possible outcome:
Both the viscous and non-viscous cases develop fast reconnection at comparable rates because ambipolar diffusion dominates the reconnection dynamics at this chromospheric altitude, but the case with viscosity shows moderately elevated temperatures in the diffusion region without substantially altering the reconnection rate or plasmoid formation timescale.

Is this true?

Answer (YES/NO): NO